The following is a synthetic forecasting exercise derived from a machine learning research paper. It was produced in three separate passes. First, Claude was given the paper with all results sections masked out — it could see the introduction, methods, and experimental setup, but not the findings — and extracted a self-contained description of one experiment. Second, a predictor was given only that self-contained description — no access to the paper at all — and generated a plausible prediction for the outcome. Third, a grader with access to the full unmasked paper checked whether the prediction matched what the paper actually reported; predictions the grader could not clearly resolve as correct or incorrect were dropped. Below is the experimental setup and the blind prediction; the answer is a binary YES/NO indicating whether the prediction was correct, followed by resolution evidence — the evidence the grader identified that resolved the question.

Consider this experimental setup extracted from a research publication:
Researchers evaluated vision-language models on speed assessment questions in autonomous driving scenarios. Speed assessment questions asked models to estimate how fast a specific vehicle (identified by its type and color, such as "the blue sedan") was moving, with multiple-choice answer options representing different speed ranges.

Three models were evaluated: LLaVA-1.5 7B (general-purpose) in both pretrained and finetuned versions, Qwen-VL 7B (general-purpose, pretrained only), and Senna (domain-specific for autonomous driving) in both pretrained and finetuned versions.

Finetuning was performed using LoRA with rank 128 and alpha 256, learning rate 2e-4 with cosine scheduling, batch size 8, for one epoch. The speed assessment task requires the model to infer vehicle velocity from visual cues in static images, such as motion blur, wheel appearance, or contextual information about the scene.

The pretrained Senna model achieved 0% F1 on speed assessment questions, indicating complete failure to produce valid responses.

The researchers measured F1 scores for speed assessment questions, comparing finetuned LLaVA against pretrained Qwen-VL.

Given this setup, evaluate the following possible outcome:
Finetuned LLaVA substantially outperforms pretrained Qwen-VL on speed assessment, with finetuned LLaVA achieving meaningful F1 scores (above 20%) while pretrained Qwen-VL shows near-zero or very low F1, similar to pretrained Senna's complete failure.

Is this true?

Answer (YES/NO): NO